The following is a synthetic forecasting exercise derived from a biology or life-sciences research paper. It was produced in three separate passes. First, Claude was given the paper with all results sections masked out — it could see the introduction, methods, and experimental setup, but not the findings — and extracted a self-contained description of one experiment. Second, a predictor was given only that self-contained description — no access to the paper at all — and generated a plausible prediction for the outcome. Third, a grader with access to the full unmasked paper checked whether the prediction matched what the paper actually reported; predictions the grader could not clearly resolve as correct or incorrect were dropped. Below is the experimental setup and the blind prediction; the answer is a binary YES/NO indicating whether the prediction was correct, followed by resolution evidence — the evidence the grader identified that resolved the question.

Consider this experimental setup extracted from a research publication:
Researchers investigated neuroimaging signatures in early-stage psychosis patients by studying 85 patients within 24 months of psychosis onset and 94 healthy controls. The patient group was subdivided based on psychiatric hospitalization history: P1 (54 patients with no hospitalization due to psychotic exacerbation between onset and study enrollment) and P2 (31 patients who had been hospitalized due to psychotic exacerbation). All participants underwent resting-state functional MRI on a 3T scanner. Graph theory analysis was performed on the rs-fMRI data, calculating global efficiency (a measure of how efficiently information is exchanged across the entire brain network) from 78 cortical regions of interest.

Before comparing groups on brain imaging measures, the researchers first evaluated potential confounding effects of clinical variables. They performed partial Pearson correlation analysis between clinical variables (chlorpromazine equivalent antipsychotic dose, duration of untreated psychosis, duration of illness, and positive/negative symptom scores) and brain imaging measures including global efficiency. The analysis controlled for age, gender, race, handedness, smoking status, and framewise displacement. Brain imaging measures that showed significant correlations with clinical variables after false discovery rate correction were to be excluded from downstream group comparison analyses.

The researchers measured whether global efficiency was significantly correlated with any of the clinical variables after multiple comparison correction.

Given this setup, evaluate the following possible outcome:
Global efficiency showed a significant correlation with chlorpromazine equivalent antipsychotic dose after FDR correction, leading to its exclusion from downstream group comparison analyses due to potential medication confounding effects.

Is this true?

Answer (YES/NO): NO